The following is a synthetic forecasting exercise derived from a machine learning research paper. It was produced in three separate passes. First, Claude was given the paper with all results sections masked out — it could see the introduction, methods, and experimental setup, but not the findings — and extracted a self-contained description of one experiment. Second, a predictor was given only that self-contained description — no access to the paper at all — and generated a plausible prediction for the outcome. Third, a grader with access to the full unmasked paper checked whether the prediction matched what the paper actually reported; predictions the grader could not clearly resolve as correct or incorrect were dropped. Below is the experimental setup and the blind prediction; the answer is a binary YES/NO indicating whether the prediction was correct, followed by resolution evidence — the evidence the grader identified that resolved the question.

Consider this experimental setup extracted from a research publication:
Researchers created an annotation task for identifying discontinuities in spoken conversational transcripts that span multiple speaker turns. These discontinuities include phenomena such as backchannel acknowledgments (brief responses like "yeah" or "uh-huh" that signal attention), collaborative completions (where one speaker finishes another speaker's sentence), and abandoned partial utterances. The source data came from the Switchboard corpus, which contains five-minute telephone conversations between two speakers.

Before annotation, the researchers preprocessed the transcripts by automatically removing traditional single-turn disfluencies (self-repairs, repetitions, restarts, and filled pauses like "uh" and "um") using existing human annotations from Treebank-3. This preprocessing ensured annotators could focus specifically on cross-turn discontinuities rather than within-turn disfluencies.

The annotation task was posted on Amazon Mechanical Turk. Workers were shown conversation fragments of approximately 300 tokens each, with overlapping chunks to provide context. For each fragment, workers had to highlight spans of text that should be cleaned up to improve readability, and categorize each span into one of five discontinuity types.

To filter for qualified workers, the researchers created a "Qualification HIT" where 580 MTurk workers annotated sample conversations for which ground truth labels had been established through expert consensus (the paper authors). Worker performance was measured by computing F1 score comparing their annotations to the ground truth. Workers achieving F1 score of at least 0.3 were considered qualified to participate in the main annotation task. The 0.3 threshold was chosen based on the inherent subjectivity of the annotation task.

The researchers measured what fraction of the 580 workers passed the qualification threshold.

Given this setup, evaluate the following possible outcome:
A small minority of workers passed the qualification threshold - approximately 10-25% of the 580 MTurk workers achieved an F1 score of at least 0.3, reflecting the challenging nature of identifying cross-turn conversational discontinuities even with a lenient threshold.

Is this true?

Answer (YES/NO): NO